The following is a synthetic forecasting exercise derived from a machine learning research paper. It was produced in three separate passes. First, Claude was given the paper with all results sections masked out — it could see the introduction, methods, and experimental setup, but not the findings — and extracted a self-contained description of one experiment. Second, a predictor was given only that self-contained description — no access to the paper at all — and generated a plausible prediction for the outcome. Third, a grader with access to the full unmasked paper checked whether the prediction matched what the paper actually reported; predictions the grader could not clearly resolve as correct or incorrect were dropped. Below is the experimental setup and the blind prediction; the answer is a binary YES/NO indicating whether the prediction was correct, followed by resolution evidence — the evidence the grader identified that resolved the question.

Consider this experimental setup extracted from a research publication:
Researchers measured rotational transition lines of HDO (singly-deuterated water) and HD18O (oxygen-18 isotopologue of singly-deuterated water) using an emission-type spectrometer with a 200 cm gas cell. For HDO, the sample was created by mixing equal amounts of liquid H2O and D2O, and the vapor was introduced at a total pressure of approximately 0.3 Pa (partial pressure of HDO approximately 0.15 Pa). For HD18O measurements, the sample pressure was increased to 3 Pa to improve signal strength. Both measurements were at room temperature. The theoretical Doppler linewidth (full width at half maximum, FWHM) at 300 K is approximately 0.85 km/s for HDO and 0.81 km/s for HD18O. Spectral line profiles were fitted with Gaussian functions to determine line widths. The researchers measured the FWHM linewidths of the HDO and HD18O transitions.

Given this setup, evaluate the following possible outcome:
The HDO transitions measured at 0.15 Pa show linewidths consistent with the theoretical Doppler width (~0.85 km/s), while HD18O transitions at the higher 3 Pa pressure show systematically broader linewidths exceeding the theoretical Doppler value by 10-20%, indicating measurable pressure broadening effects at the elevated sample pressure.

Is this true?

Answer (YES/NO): NO